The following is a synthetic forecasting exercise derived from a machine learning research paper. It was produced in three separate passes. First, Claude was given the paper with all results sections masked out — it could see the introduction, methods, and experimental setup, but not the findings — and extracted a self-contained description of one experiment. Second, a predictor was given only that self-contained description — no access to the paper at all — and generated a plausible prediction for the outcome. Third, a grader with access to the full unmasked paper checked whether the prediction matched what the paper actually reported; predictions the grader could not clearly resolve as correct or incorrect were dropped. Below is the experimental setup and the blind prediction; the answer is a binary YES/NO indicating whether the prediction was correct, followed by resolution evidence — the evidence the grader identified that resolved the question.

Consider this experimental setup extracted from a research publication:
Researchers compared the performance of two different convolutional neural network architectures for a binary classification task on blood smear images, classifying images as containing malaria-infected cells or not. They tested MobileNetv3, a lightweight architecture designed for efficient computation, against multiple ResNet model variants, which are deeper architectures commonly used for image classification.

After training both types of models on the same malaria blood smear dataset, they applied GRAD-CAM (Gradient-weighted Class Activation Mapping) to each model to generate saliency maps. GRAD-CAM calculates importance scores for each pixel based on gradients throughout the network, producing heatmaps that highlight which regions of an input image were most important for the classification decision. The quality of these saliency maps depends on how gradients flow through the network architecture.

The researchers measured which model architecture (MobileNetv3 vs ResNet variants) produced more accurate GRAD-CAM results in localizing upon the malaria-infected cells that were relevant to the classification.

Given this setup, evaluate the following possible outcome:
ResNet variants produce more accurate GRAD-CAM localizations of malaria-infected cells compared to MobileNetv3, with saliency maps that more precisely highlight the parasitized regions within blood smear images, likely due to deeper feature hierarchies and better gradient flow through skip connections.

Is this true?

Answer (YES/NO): NO